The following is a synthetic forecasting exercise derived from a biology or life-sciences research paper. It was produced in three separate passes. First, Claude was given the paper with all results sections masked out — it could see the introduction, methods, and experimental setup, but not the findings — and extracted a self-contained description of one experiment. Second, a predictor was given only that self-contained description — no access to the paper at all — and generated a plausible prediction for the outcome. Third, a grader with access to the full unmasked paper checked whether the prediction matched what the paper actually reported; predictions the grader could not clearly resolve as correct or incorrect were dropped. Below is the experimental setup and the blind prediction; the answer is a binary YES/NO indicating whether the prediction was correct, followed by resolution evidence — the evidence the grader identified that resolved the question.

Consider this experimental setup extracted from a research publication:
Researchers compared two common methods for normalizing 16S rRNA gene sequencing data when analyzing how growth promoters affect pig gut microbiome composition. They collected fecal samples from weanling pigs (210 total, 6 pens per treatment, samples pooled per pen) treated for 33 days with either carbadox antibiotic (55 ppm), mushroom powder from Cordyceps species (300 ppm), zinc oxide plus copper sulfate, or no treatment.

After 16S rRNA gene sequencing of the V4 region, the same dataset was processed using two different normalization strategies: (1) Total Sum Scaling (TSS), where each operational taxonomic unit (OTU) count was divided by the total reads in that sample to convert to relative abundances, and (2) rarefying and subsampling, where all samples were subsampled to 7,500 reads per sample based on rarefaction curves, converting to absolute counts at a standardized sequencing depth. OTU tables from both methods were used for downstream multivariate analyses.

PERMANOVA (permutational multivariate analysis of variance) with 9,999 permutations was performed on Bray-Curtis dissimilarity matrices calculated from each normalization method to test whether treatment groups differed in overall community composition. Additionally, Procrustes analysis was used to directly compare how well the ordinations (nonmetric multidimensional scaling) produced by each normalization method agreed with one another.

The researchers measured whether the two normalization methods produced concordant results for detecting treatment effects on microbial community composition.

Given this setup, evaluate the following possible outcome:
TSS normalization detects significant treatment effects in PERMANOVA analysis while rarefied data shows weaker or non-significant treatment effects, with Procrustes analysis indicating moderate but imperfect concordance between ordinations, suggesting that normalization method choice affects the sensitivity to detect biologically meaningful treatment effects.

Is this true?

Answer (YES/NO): NO